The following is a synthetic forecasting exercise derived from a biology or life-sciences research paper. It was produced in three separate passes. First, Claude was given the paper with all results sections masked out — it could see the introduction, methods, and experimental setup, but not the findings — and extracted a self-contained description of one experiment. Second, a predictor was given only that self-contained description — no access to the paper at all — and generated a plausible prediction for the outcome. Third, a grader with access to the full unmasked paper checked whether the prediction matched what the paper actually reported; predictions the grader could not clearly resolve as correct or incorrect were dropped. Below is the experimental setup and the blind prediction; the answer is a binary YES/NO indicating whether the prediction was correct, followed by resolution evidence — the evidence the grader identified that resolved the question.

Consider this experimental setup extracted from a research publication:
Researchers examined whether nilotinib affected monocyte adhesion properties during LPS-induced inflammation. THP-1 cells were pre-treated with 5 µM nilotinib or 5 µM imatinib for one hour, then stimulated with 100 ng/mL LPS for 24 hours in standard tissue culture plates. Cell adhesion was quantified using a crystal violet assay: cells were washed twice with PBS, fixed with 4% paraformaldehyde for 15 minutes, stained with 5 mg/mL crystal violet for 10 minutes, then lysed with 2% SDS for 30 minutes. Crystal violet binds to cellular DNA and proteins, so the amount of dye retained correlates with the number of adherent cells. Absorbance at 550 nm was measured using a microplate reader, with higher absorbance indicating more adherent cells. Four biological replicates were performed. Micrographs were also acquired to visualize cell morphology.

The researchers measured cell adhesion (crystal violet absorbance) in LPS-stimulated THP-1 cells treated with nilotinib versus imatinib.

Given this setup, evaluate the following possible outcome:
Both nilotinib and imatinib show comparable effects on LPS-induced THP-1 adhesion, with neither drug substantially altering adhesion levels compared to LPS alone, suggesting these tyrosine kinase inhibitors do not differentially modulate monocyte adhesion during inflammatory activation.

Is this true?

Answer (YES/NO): NO